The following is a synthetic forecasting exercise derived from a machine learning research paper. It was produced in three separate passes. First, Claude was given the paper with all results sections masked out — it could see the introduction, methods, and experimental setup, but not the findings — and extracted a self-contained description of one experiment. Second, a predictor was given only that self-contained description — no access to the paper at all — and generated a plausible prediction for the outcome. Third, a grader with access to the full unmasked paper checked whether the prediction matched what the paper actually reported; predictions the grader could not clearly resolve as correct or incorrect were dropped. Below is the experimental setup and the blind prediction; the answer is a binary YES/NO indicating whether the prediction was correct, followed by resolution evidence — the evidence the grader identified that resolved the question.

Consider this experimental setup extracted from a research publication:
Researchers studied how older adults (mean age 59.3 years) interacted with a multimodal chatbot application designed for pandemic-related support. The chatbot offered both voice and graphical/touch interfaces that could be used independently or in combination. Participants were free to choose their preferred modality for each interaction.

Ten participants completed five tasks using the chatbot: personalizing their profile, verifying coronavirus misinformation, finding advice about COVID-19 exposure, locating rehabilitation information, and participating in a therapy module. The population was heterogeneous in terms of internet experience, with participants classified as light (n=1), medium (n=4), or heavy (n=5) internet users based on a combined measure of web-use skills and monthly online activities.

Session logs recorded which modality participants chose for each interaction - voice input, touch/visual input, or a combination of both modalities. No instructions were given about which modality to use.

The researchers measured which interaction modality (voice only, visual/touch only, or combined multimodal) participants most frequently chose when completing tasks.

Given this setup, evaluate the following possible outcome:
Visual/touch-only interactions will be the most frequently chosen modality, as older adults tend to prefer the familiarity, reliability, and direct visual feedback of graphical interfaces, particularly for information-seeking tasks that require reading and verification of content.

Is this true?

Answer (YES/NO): NO